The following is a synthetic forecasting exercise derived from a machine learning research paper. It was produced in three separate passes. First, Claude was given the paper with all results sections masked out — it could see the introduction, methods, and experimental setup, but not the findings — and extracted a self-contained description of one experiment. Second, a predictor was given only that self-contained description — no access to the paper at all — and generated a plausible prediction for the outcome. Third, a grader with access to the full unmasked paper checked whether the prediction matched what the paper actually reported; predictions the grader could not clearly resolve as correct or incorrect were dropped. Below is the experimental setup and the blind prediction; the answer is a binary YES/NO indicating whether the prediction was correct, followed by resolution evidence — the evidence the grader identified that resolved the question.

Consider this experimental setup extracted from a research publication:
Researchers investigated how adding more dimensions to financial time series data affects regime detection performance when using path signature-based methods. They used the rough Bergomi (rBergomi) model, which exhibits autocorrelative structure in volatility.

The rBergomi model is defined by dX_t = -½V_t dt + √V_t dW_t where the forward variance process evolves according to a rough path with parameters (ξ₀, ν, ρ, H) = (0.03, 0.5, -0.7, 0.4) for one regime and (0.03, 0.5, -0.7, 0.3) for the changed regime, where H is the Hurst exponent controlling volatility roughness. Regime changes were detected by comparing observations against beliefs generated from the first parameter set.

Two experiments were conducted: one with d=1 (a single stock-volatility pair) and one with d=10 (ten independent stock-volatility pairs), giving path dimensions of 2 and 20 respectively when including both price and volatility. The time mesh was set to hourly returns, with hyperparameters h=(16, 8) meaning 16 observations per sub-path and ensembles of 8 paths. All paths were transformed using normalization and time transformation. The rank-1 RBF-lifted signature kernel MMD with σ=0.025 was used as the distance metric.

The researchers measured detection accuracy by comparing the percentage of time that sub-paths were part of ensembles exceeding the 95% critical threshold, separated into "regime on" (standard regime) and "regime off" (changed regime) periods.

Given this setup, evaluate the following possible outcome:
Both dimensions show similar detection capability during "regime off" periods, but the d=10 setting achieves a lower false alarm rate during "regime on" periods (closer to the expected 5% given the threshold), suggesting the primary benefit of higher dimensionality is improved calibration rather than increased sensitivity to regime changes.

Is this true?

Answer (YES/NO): NO